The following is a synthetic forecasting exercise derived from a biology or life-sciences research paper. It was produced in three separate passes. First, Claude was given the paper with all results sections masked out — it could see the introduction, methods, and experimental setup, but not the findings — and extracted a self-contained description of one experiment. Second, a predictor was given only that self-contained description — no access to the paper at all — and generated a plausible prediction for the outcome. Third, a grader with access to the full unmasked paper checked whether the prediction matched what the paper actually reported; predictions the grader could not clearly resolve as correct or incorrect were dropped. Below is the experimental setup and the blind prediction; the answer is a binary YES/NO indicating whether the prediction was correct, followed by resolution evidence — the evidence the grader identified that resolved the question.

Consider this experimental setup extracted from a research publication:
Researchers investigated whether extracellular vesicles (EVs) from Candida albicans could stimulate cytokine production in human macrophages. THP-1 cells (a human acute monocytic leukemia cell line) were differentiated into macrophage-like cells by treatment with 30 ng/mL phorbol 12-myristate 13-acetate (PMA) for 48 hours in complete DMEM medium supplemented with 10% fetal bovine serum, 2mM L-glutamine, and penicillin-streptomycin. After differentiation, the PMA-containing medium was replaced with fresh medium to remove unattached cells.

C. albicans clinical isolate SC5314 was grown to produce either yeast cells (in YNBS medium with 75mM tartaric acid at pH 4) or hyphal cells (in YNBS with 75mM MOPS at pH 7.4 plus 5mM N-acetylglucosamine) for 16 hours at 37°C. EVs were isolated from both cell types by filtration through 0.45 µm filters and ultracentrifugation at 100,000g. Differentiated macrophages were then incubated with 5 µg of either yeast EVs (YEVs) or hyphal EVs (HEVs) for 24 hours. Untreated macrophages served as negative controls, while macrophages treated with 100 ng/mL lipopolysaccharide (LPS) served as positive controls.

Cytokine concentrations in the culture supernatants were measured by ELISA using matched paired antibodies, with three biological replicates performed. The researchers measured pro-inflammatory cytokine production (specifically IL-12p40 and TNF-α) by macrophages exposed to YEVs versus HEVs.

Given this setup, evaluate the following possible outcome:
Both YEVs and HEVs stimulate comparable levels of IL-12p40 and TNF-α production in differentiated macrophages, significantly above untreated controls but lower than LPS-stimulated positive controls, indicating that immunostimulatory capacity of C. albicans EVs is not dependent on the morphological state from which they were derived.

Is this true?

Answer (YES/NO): NO